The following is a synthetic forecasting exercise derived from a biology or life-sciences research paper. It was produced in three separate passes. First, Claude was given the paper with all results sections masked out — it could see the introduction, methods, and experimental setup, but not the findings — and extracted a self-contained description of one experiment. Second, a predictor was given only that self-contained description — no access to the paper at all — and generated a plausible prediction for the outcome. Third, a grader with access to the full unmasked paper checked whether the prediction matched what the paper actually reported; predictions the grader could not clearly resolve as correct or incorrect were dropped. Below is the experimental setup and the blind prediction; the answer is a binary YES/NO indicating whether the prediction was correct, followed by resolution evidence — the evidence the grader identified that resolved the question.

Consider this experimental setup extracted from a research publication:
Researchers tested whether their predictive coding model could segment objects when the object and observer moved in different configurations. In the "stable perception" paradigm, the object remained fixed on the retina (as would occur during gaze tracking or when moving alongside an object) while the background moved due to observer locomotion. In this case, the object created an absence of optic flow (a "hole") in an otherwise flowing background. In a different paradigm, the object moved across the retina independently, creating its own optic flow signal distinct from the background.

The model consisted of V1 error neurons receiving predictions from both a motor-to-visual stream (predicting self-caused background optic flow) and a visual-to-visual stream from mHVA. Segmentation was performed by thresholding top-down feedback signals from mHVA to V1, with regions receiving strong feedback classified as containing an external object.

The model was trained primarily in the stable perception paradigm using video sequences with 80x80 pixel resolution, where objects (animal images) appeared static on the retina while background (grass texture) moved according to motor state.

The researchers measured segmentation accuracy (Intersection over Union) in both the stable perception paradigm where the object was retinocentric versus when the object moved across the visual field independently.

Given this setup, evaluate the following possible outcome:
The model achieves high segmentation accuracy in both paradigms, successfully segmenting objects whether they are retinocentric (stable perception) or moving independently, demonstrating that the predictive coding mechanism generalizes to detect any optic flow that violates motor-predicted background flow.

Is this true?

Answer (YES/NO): NO